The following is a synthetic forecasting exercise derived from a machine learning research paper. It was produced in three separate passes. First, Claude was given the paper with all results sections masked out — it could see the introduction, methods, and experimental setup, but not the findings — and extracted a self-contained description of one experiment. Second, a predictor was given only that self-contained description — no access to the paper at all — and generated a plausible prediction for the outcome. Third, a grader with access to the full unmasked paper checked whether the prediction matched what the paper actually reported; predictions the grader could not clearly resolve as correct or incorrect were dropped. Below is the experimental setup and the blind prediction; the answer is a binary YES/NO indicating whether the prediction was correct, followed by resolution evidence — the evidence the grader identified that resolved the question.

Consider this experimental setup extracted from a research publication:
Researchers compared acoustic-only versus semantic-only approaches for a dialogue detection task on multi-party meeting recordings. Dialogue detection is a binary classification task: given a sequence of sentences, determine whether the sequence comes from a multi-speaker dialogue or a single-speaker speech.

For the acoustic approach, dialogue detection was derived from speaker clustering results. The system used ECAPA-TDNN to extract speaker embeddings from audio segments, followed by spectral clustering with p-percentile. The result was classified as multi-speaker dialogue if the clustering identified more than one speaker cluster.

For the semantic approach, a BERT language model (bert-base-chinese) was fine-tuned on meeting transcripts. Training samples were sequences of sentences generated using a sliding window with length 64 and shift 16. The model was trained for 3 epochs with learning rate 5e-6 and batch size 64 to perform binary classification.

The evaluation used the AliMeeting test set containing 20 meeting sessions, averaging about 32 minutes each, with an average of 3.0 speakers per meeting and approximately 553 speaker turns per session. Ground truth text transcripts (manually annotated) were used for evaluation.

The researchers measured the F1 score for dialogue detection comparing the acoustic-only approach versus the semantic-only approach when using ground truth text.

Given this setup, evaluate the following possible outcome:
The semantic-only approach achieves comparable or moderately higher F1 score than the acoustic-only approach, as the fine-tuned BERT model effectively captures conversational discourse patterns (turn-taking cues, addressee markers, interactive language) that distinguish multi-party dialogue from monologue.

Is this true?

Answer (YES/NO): YES